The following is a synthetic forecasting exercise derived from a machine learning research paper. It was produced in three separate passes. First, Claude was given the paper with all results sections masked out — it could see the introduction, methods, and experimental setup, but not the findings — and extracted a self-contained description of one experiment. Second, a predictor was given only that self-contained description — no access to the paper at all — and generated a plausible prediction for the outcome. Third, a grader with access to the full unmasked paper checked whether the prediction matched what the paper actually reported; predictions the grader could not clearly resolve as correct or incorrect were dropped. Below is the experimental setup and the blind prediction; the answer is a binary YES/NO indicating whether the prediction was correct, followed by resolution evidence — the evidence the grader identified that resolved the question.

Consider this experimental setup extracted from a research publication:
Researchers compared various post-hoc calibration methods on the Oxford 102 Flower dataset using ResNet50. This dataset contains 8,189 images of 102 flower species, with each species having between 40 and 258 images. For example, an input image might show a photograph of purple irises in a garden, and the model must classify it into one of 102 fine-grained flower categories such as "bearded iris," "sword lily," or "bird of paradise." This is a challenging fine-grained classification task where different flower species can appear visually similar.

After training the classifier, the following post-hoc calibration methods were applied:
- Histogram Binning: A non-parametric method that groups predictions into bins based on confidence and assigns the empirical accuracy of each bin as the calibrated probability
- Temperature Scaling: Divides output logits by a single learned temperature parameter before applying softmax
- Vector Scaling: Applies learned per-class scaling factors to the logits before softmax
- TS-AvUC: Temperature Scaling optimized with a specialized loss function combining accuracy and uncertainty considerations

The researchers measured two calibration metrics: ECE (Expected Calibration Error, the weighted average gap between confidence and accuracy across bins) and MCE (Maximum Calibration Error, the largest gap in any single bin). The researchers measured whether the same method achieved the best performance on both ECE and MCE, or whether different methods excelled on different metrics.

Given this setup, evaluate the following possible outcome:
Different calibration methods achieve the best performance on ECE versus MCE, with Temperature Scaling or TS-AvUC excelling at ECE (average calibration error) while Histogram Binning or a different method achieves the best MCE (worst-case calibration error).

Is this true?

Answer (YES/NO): NO